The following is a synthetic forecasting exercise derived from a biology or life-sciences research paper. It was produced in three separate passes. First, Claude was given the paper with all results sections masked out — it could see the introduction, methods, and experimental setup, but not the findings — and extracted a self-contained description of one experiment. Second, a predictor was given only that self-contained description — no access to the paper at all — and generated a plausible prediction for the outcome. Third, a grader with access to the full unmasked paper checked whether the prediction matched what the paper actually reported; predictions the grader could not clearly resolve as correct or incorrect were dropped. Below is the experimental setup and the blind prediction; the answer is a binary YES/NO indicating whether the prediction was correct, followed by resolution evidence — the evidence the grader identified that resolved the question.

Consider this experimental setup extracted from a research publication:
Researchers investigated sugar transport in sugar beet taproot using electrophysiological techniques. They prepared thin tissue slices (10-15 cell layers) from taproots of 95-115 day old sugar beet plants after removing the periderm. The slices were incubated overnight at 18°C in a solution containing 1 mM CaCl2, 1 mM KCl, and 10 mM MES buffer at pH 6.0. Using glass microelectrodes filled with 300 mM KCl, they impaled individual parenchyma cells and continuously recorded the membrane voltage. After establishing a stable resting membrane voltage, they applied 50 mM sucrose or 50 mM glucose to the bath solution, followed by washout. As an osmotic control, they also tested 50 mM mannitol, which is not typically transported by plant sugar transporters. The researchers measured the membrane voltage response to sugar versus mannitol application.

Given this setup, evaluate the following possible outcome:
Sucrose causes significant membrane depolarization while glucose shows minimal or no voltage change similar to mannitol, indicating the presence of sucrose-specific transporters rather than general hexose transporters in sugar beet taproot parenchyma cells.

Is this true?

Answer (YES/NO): NO